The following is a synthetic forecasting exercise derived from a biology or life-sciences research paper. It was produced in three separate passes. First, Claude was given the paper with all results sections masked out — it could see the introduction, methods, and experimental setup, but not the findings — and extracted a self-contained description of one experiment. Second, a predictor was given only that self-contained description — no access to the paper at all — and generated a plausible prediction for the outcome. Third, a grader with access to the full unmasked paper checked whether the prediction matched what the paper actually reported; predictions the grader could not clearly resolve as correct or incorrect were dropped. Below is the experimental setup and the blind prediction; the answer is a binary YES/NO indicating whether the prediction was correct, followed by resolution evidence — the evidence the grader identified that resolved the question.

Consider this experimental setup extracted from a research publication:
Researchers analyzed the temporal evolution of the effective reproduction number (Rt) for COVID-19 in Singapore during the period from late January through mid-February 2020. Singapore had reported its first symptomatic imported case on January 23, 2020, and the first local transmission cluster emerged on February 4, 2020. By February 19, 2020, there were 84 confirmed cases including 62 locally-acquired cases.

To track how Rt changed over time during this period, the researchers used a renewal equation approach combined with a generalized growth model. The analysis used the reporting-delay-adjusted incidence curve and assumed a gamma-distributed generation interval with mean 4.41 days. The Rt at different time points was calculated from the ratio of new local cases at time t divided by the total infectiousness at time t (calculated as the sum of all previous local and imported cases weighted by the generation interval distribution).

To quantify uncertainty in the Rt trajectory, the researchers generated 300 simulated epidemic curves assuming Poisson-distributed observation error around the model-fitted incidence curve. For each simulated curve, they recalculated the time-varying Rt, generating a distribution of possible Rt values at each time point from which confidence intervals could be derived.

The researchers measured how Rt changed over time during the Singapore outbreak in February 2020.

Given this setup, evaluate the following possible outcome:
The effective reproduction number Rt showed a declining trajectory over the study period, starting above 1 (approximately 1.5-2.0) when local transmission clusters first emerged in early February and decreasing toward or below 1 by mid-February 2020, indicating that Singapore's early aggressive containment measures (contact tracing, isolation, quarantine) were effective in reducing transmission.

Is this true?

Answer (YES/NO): NO